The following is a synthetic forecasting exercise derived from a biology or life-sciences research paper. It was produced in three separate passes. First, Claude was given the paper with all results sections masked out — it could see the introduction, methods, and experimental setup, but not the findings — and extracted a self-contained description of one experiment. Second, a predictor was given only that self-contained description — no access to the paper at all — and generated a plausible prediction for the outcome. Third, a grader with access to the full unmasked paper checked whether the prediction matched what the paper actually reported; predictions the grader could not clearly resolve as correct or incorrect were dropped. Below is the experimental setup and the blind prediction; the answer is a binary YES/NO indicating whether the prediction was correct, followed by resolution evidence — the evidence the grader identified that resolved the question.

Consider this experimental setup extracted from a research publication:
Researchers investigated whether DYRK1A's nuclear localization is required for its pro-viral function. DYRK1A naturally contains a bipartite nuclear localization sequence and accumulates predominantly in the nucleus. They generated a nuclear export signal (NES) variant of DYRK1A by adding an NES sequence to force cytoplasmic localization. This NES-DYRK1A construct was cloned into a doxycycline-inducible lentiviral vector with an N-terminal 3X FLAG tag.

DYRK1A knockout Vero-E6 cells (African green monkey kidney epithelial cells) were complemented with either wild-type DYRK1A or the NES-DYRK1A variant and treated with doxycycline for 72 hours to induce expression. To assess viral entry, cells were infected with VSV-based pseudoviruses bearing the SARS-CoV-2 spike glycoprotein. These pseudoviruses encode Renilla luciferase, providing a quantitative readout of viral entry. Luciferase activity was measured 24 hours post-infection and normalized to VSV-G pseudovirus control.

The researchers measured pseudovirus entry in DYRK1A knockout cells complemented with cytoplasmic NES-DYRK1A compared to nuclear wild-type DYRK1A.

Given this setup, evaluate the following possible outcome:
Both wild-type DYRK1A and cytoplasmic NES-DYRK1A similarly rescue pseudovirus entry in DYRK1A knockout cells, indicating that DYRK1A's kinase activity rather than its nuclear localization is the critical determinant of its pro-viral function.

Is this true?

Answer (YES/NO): NO